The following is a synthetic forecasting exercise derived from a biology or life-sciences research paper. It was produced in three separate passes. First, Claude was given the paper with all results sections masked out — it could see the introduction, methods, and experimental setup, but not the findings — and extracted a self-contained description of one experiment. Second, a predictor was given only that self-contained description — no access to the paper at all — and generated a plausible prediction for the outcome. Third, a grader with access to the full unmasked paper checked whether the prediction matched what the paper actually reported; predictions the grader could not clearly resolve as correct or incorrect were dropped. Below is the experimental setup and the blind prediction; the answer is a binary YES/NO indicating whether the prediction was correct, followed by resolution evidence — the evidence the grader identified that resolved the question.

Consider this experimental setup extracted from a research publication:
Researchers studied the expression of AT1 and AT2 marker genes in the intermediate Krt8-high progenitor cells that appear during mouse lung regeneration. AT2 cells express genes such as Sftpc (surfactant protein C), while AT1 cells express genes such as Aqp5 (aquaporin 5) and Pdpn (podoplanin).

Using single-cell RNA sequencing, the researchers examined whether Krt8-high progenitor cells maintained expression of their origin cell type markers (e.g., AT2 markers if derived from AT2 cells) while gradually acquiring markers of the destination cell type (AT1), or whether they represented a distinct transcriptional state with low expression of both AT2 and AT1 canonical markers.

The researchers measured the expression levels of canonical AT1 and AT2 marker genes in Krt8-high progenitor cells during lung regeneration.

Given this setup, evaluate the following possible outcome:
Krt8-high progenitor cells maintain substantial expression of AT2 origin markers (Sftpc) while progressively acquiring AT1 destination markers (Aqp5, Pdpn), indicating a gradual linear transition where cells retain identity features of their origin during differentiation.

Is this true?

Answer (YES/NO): NO